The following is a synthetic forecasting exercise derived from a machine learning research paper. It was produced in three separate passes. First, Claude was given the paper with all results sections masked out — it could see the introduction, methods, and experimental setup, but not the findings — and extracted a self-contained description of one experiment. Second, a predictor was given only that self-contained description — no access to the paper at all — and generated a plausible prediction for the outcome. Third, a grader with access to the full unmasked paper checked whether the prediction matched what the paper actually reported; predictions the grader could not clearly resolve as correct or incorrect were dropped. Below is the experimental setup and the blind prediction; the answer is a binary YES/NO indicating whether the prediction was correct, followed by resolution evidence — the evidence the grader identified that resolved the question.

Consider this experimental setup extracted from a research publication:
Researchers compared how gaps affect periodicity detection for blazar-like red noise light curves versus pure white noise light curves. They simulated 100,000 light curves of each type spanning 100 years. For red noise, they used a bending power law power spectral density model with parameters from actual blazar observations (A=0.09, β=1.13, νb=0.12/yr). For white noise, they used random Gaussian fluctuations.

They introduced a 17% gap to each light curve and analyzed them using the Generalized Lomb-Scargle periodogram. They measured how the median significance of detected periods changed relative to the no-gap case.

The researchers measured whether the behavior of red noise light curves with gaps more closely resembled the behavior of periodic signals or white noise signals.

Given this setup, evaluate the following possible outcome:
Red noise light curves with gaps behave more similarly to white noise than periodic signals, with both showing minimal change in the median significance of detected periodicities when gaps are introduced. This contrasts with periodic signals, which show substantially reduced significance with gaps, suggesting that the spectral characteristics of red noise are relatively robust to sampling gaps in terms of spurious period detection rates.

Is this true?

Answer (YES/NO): NO